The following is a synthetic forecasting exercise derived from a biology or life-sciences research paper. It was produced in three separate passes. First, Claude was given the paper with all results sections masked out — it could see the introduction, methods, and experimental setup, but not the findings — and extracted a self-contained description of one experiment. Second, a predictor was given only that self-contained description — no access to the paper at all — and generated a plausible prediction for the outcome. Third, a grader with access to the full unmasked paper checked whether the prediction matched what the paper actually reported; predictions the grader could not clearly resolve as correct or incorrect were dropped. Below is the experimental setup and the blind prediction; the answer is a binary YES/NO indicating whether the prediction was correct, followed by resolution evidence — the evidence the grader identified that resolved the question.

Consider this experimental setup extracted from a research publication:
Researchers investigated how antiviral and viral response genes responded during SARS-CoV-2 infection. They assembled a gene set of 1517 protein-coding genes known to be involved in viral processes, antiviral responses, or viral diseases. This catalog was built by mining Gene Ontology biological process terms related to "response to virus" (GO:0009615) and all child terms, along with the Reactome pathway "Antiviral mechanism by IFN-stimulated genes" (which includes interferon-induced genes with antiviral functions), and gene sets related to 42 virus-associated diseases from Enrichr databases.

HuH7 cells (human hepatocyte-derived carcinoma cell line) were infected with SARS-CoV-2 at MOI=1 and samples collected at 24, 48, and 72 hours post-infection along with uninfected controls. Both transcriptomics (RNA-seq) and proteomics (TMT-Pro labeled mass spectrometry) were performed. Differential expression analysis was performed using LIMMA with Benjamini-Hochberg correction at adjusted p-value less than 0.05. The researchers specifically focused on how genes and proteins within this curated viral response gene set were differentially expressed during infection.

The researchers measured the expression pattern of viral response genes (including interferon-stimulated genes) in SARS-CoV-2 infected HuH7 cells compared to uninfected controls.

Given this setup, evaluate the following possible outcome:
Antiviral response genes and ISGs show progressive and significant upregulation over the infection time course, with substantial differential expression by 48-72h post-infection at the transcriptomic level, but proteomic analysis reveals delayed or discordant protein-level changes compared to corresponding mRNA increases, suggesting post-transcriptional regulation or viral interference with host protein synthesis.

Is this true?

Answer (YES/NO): NO